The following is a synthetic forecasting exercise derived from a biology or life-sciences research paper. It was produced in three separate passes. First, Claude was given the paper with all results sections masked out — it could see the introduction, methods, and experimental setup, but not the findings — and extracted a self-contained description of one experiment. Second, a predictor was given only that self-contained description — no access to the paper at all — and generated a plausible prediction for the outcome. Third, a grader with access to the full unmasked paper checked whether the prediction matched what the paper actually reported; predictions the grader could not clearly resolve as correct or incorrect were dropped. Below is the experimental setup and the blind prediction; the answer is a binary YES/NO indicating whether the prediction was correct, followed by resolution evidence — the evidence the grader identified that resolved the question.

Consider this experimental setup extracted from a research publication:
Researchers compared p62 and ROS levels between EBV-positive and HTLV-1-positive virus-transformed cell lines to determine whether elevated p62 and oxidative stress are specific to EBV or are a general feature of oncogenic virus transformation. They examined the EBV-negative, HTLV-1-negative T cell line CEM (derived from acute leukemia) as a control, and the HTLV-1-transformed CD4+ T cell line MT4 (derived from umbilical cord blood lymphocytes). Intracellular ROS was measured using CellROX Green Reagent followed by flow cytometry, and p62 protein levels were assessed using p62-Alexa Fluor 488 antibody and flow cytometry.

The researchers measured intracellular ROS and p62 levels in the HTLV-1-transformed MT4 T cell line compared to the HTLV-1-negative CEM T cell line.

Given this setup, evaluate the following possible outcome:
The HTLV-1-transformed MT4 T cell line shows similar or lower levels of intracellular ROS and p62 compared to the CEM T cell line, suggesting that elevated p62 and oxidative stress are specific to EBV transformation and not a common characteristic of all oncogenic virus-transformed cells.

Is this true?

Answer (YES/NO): NO